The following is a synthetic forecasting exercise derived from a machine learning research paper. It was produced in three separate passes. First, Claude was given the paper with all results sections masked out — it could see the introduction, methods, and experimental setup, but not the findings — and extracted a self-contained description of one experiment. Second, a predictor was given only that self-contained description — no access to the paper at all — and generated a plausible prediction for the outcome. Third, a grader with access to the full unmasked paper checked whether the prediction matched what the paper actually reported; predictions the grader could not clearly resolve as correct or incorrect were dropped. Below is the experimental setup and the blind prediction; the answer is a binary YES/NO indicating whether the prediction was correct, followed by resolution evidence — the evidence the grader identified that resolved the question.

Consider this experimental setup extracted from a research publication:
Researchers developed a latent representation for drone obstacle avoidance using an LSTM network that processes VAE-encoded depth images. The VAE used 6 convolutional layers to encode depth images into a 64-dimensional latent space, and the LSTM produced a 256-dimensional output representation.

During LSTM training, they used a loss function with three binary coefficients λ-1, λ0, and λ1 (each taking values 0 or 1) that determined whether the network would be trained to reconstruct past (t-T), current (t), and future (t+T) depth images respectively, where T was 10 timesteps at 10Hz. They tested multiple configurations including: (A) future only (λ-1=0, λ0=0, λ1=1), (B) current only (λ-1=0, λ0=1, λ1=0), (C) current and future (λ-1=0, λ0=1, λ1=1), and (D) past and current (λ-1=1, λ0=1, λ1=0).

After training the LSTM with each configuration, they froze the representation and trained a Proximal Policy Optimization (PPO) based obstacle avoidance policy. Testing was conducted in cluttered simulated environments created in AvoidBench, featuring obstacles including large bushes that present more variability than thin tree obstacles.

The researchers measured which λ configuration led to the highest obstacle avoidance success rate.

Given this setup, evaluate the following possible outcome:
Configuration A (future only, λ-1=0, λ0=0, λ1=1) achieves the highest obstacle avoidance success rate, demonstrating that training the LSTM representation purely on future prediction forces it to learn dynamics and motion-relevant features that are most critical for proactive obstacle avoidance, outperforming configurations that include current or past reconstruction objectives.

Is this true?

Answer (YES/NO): NO